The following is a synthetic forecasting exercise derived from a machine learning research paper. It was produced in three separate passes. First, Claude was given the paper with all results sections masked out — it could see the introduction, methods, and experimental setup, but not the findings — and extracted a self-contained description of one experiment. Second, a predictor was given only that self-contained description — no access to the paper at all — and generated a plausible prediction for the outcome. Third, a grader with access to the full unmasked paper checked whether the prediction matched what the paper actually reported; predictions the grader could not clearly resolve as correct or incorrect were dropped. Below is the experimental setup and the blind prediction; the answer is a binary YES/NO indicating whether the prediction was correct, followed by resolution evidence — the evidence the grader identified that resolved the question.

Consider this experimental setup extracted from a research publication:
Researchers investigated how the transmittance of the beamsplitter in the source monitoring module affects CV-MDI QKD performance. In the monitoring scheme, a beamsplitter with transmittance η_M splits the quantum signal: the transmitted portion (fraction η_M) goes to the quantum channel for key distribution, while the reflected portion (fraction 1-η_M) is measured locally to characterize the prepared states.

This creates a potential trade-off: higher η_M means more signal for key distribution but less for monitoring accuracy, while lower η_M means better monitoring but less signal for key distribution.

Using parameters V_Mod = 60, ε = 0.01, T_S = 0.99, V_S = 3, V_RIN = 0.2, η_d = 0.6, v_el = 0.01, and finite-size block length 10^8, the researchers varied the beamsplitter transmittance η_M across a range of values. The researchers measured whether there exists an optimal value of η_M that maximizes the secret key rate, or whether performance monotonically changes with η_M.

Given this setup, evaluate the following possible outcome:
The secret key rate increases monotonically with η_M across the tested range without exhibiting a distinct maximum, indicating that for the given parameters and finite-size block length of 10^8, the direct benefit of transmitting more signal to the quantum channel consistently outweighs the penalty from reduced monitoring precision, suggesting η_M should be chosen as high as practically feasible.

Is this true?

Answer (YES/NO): YES